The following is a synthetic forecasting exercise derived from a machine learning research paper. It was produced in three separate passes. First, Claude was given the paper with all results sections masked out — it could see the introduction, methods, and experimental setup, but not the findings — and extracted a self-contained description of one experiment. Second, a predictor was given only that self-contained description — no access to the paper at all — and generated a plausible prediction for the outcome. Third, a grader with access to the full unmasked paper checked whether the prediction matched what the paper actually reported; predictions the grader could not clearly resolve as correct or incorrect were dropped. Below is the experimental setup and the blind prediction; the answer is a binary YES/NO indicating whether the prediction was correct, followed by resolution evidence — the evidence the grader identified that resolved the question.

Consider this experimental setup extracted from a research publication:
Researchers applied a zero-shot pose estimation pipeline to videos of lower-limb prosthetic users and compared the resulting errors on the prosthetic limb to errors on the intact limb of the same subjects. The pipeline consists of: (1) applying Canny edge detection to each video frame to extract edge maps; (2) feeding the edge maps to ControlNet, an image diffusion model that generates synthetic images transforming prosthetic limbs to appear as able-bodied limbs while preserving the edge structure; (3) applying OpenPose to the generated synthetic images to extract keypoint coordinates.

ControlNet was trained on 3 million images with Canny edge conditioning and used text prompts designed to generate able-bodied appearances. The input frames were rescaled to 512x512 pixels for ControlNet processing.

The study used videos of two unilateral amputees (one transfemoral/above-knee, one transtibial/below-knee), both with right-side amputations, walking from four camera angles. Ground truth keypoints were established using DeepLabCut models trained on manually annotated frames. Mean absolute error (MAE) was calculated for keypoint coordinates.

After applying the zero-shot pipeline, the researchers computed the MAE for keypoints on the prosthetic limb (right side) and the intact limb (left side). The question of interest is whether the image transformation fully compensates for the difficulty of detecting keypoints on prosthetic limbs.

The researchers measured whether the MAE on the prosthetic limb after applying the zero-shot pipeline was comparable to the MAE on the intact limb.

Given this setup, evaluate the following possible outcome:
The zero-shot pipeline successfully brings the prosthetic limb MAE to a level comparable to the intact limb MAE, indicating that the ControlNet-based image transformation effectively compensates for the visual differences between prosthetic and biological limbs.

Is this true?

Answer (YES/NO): NO